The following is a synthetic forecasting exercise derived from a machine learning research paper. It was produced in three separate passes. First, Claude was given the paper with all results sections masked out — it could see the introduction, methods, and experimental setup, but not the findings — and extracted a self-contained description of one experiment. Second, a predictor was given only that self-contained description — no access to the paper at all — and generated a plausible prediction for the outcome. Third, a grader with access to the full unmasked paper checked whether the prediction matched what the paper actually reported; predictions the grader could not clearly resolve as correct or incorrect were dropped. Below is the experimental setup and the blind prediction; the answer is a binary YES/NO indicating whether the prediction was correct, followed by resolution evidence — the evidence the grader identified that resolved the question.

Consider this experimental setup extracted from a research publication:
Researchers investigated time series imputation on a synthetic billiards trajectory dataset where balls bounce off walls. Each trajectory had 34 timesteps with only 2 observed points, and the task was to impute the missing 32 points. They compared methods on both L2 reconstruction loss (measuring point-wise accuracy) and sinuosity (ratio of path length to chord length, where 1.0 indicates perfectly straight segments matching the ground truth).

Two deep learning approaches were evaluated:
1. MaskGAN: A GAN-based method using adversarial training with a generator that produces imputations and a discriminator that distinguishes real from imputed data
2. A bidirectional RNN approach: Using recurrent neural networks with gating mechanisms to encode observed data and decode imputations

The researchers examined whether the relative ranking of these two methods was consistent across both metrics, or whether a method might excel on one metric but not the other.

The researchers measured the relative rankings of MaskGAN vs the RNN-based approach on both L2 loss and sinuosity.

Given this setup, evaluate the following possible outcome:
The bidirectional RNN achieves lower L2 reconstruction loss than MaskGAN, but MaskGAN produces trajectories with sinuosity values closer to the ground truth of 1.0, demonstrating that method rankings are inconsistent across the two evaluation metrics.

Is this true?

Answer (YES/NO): NO